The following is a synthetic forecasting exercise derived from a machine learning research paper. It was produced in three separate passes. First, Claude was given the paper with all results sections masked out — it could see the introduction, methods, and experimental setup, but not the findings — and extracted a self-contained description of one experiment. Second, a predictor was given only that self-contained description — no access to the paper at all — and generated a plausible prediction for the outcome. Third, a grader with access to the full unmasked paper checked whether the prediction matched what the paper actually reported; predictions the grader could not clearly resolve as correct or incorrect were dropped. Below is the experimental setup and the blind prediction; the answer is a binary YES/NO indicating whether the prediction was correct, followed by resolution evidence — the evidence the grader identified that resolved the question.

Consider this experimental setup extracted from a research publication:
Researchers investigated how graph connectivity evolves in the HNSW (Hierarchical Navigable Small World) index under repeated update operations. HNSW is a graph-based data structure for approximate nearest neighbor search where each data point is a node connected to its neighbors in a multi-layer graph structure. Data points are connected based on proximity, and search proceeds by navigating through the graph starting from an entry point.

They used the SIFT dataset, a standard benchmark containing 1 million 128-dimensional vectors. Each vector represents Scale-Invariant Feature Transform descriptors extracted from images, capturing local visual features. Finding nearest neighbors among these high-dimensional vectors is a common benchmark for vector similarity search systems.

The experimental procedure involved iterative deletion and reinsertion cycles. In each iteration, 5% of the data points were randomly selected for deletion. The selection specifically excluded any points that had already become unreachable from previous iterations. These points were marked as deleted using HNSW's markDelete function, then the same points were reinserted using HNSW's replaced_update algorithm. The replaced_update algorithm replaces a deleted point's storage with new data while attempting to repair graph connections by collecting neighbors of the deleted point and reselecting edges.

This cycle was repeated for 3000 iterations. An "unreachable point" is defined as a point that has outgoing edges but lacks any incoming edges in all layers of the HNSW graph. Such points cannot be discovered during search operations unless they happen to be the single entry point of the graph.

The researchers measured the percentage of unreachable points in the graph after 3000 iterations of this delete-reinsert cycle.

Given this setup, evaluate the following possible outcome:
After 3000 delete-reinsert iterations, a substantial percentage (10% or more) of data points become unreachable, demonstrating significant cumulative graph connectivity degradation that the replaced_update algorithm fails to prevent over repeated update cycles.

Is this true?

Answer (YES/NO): NO